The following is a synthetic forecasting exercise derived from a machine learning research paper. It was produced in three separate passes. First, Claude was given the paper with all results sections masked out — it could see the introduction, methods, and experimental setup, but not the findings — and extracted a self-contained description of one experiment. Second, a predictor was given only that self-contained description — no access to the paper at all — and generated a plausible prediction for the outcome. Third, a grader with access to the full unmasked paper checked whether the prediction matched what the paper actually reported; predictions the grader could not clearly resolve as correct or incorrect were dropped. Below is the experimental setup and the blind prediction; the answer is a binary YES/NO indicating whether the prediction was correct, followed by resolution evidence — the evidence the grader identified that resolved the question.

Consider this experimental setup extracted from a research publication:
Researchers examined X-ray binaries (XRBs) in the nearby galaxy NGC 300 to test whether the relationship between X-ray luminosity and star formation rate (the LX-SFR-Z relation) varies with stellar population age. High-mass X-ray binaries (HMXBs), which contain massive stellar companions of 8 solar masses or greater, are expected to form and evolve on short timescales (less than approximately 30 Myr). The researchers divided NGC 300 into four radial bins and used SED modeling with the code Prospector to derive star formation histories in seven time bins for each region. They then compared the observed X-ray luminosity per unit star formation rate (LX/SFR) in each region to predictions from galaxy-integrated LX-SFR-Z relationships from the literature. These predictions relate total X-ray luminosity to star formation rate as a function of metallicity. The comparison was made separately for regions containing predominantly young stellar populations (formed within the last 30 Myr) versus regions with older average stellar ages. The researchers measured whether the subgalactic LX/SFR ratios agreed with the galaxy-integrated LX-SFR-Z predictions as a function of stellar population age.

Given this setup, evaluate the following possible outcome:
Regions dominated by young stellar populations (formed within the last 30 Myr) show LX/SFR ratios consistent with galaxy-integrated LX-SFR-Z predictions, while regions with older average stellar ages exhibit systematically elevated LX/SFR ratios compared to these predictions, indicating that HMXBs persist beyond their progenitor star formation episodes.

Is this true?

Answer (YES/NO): NO